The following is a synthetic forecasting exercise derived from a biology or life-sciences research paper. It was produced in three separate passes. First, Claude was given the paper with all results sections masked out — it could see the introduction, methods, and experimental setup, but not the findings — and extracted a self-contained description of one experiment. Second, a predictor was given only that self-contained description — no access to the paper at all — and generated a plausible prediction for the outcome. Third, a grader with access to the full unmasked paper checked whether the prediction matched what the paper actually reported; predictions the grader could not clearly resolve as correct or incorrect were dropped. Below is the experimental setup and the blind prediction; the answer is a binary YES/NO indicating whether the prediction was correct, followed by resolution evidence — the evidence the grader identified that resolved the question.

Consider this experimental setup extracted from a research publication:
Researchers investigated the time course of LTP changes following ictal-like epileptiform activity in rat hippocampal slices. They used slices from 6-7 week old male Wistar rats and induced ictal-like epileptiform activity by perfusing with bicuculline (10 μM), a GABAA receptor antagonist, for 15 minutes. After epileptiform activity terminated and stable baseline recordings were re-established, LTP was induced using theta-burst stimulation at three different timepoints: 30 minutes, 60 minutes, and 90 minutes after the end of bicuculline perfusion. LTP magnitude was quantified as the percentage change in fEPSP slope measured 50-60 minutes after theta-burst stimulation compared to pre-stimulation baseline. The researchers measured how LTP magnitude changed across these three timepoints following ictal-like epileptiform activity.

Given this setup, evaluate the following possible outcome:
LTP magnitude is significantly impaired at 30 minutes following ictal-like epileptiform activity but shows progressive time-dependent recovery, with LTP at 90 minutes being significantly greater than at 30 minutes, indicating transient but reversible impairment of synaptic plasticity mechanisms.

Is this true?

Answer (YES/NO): NO